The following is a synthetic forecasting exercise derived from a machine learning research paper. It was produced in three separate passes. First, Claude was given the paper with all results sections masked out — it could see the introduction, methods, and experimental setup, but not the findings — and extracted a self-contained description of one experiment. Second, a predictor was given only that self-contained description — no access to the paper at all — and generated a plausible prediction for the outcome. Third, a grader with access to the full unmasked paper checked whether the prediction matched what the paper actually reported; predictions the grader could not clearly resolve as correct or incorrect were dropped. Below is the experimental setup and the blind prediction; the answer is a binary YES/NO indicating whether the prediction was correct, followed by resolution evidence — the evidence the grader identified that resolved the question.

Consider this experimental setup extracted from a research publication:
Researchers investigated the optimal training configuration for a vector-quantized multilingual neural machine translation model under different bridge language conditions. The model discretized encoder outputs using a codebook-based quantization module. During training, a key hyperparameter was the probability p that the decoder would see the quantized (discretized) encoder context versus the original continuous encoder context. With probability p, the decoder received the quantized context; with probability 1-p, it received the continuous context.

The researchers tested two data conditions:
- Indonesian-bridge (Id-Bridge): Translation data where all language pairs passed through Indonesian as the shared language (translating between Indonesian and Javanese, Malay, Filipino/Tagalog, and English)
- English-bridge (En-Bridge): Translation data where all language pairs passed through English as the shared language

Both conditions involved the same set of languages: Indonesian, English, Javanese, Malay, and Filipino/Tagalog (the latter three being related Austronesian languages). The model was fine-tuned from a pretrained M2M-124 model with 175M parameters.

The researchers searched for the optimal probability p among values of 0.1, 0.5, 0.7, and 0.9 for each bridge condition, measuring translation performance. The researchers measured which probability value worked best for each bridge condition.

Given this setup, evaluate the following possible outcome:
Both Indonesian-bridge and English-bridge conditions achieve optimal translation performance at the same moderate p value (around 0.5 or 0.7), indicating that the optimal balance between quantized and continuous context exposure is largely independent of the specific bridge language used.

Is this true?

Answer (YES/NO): NO